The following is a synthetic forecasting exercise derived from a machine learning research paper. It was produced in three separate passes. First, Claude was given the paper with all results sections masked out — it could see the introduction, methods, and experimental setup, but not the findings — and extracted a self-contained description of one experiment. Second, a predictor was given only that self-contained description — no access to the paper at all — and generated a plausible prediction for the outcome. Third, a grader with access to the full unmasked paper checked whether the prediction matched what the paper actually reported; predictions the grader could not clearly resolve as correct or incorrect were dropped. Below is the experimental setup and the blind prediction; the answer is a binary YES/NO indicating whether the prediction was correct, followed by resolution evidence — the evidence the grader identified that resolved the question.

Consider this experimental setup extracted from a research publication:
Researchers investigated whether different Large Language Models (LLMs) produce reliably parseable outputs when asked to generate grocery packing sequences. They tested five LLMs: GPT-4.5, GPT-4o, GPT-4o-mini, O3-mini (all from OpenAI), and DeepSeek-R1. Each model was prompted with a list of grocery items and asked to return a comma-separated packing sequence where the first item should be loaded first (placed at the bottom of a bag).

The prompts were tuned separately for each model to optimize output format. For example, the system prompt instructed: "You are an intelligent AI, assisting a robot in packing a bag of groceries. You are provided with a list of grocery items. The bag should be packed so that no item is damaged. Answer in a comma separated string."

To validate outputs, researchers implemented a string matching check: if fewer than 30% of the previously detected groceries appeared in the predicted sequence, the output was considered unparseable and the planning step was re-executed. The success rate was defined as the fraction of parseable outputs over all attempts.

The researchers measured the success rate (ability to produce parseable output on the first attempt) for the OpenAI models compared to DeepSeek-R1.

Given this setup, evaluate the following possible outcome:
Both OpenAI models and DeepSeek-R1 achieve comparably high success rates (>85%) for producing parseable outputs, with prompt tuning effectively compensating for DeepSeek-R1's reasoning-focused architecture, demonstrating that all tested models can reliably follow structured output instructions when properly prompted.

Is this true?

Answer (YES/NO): NO